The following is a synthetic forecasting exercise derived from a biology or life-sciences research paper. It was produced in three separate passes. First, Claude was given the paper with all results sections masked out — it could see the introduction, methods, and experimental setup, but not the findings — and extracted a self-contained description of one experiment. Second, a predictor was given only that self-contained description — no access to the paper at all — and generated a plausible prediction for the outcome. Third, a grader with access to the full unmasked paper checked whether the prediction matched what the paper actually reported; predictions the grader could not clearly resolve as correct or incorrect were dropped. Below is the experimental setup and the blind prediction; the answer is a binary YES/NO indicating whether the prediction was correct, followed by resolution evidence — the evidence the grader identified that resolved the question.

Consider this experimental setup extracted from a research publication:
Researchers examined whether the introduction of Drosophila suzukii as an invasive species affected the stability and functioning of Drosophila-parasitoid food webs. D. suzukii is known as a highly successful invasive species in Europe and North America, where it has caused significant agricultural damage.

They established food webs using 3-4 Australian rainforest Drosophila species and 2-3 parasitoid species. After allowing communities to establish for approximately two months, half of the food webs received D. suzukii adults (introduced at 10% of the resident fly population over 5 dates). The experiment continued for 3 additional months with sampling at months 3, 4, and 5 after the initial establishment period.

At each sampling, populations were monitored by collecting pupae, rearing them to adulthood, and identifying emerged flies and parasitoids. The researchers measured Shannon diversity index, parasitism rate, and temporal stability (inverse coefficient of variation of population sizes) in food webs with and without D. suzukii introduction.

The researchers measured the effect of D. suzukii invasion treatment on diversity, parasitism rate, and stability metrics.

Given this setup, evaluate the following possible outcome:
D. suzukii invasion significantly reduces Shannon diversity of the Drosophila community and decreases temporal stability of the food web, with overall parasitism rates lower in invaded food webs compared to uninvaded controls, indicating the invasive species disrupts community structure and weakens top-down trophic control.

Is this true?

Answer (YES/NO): NO